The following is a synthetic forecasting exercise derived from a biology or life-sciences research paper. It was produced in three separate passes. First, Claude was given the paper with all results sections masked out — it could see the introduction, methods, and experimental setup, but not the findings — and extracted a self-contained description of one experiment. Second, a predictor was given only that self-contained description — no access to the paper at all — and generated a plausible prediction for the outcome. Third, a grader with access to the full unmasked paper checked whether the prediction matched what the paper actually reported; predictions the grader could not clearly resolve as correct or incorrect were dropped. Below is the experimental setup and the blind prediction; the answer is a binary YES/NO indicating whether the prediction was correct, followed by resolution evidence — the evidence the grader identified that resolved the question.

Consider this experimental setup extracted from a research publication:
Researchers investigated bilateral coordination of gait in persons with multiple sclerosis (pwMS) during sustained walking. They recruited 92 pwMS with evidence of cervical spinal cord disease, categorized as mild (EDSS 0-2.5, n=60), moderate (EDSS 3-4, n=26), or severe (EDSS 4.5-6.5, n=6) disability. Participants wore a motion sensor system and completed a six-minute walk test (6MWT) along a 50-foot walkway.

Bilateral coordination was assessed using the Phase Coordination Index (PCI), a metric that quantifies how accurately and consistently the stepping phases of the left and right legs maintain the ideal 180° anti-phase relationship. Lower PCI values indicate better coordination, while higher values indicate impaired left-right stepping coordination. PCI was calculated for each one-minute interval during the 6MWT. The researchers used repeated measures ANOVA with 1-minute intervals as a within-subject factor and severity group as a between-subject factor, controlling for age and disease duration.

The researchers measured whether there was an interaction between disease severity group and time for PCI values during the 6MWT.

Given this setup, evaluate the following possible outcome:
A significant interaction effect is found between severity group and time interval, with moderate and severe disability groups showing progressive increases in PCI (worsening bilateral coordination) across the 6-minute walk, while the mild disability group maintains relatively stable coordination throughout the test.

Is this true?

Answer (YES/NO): NO